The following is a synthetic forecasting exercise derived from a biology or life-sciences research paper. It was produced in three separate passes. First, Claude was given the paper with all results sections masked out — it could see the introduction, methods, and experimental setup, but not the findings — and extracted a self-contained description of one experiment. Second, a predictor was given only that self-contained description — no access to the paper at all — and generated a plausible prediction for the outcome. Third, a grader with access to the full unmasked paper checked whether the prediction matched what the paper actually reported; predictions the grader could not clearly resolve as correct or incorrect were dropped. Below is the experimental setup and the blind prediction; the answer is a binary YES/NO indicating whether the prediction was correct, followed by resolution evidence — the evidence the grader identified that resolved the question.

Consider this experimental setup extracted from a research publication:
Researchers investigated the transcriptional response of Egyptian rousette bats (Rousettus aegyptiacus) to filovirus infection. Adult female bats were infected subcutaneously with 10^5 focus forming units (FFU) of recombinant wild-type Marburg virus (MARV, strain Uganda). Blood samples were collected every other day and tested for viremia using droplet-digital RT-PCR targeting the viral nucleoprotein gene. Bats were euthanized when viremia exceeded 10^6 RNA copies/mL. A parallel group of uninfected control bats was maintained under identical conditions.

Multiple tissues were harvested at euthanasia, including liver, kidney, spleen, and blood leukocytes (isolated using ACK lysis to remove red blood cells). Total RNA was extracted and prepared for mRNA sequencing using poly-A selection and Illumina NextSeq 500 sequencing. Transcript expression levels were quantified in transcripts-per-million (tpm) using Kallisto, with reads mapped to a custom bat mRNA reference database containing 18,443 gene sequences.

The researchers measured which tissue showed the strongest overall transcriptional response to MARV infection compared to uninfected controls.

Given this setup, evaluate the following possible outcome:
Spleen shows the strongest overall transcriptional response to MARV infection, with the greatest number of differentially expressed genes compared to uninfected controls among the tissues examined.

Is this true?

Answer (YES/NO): NO